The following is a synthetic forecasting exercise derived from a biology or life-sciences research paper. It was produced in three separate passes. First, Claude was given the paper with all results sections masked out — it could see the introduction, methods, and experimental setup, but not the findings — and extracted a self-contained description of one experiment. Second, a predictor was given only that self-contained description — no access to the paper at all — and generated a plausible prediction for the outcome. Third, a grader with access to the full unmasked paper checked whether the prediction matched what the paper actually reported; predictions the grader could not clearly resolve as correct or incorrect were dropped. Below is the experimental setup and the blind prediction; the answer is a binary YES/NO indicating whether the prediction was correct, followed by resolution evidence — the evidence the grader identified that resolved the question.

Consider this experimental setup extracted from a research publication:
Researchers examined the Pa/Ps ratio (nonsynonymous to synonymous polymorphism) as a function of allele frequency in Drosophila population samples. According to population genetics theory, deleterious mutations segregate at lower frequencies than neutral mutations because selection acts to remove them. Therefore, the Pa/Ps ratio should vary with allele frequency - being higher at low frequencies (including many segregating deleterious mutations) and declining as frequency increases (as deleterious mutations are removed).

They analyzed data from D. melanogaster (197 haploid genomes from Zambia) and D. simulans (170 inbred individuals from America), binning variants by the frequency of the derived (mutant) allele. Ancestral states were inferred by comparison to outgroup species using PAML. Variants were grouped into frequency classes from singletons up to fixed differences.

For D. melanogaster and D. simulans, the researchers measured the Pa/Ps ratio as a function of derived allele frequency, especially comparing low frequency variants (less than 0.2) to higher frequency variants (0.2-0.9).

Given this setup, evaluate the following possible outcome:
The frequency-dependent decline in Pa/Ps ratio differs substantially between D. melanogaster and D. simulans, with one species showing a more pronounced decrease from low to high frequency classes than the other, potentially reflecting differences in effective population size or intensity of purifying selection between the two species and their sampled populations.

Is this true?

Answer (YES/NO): YES